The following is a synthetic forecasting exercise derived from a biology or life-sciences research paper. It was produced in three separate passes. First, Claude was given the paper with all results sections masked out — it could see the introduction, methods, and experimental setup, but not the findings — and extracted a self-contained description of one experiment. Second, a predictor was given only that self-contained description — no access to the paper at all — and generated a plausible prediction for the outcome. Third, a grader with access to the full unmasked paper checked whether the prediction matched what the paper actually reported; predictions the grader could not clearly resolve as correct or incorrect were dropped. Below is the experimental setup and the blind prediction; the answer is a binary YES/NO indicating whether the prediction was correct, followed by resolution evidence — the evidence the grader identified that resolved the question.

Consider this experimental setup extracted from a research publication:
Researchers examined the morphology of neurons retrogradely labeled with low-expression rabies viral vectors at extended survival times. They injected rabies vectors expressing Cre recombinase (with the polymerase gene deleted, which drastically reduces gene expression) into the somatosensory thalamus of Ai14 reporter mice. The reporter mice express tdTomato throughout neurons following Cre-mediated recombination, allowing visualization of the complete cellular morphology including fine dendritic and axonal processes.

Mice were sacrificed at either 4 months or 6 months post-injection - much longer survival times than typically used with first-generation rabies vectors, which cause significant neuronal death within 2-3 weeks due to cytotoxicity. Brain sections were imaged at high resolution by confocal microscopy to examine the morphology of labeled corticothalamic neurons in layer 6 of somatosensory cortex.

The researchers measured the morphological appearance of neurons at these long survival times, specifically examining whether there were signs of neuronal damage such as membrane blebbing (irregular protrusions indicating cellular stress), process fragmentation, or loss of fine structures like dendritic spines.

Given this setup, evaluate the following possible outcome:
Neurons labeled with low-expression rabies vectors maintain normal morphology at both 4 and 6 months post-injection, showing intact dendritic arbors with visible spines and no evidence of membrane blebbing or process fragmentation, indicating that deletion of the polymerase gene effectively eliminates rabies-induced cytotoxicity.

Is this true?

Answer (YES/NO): YES